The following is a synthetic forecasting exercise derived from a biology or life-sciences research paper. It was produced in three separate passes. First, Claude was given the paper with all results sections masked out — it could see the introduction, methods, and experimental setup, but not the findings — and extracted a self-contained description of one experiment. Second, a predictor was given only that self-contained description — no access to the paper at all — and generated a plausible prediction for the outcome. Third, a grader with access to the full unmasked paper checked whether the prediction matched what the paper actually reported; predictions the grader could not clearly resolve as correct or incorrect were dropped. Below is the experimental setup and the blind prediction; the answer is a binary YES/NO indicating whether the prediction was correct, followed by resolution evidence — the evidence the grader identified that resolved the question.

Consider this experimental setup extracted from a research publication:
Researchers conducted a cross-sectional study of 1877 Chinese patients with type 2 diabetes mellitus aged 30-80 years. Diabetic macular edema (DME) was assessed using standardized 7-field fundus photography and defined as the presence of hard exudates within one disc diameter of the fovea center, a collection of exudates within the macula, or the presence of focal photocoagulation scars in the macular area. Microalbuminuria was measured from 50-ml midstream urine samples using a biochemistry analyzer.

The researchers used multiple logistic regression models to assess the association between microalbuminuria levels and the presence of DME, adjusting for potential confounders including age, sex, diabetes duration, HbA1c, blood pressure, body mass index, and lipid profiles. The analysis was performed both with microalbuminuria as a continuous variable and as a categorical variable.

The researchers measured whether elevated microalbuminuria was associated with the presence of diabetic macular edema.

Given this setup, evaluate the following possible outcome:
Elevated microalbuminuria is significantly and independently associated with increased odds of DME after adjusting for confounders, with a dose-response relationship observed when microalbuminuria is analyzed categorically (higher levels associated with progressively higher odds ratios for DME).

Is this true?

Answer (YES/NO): YES